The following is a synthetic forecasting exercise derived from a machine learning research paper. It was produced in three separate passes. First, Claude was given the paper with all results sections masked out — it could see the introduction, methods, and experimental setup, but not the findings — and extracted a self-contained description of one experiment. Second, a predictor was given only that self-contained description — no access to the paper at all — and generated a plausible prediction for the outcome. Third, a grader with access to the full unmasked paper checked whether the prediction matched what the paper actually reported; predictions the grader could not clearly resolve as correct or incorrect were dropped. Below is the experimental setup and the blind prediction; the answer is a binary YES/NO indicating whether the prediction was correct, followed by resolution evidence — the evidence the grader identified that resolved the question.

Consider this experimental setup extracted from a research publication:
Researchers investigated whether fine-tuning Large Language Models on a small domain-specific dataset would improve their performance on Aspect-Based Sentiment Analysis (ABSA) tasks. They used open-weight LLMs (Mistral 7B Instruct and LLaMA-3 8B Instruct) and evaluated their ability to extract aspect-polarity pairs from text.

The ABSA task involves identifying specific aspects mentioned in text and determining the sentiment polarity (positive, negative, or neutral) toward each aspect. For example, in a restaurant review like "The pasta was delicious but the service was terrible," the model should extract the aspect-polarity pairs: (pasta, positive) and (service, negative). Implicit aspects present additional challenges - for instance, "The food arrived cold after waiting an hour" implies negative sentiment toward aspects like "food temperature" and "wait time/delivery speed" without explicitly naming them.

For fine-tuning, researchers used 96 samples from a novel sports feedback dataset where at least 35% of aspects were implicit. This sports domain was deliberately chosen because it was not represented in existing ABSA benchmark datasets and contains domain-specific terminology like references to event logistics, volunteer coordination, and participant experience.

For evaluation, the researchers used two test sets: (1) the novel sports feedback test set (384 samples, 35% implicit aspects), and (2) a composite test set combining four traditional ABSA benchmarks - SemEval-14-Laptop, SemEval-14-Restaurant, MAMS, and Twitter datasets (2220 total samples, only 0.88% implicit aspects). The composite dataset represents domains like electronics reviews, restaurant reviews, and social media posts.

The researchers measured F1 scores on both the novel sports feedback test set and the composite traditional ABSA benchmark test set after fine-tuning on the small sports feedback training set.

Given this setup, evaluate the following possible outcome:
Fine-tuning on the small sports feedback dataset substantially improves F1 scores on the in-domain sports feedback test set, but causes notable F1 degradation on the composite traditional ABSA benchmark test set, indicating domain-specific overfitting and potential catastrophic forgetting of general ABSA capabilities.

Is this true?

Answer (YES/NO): YES